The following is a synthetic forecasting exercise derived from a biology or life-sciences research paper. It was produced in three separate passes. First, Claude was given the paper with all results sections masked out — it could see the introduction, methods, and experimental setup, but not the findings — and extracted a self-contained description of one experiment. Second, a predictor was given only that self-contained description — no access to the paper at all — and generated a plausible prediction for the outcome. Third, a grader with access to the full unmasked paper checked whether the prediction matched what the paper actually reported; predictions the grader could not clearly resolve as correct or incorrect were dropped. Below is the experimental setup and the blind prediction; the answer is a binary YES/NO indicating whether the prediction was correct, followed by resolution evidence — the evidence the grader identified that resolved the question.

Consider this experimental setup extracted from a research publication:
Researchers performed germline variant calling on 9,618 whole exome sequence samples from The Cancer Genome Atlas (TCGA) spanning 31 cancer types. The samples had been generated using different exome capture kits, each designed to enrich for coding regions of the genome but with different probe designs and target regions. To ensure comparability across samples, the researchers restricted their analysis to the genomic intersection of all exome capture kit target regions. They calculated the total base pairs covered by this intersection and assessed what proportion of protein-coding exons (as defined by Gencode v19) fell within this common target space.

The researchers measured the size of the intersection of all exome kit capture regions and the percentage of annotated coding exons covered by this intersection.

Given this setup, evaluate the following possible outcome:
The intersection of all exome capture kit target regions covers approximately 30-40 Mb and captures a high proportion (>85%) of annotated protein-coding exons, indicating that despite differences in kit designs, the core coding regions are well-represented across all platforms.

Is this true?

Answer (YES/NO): NO